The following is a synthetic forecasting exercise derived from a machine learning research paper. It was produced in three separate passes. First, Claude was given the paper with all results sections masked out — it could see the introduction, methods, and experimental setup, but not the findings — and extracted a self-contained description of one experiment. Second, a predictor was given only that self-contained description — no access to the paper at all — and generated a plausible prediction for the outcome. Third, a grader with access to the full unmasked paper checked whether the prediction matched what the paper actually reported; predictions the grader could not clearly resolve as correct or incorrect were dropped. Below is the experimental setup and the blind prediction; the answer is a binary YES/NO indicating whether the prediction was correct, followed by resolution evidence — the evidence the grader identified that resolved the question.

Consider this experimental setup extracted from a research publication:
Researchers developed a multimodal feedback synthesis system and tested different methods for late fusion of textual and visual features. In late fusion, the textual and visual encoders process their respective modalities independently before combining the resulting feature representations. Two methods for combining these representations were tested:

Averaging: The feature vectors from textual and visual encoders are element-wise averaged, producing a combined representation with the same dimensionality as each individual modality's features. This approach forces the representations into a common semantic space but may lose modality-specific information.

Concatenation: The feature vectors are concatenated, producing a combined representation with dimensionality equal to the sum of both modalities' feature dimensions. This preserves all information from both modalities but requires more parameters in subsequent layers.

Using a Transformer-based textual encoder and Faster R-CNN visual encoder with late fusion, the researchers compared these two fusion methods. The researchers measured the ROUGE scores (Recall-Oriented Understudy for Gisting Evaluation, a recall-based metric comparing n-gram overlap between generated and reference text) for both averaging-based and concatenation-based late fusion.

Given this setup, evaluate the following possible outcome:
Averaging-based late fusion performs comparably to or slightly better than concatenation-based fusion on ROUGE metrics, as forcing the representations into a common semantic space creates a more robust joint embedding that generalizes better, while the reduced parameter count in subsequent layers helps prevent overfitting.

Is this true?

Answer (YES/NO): NO